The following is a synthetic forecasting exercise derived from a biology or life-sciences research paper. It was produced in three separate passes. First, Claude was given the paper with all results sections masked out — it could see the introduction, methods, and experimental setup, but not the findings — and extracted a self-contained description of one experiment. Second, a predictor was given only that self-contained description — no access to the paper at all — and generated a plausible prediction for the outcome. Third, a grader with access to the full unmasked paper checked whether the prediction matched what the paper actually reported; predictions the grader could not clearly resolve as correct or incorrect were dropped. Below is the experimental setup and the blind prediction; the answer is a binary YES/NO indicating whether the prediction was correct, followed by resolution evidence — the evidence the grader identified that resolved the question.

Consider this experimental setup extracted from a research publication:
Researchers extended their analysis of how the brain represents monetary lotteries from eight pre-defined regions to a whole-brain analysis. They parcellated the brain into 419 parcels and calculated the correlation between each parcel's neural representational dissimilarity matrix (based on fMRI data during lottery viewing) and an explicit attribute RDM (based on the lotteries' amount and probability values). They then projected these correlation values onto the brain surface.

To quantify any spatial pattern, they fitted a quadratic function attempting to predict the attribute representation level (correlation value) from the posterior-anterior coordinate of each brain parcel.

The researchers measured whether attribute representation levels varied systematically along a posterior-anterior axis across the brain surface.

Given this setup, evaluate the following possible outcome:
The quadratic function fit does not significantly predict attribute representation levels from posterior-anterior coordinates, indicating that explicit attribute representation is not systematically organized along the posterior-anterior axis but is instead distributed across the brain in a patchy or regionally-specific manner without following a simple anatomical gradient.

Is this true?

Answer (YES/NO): NO